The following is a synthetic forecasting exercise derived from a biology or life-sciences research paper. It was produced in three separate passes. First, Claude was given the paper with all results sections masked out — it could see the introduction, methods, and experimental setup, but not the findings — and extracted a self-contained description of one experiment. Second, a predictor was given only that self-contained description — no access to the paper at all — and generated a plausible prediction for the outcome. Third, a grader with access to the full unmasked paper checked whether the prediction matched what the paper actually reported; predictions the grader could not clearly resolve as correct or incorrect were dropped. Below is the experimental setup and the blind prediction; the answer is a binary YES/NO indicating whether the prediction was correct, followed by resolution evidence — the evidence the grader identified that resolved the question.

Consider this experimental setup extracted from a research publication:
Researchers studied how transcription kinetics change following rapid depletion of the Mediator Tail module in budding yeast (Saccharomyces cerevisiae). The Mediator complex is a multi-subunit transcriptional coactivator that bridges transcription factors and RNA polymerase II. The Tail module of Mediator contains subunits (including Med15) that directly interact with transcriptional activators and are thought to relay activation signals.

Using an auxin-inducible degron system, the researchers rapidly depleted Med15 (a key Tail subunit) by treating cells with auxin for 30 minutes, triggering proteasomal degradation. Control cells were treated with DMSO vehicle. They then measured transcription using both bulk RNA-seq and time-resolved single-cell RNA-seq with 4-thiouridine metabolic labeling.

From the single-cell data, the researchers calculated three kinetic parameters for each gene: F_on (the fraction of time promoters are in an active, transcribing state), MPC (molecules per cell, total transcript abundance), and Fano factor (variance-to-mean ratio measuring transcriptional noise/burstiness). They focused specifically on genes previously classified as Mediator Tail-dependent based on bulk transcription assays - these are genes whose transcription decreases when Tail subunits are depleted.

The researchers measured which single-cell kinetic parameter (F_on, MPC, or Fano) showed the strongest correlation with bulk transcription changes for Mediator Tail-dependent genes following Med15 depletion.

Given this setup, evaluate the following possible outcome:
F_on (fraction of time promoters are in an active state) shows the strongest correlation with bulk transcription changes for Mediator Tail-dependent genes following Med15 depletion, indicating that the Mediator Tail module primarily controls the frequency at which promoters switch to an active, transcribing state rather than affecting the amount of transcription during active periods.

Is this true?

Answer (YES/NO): YES